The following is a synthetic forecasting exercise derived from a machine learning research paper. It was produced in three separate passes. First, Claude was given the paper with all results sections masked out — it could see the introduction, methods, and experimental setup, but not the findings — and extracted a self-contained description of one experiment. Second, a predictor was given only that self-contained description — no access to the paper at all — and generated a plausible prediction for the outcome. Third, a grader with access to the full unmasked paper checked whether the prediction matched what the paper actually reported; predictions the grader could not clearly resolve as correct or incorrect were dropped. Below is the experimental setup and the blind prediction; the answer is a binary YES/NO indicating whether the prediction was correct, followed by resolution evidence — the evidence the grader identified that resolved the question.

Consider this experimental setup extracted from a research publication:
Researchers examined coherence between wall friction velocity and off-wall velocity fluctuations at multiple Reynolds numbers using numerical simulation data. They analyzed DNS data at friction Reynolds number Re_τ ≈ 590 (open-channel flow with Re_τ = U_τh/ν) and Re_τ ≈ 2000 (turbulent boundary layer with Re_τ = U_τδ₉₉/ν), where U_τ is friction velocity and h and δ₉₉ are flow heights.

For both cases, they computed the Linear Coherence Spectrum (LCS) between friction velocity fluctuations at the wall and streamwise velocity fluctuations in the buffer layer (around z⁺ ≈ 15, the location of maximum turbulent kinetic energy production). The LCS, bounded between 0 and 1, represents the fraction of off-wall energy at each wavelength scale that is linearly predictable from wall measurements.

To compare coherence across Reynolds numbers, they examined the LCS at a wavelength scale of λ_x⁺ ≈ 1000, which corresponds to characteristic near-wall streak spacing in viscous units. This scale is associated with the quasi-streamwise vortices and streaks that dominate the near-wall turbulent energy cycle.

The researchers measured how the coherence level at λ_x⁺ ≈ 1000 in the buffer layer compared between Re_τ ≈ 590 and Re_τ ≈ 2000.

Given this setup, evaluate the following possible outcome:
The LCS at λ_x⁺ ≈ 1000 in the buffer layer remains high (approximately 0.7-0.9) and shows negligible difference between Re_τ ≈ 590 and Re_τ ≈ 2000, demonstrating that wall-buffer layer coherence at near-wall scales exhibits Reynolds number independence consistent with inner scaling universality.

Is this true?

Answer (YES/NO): NO